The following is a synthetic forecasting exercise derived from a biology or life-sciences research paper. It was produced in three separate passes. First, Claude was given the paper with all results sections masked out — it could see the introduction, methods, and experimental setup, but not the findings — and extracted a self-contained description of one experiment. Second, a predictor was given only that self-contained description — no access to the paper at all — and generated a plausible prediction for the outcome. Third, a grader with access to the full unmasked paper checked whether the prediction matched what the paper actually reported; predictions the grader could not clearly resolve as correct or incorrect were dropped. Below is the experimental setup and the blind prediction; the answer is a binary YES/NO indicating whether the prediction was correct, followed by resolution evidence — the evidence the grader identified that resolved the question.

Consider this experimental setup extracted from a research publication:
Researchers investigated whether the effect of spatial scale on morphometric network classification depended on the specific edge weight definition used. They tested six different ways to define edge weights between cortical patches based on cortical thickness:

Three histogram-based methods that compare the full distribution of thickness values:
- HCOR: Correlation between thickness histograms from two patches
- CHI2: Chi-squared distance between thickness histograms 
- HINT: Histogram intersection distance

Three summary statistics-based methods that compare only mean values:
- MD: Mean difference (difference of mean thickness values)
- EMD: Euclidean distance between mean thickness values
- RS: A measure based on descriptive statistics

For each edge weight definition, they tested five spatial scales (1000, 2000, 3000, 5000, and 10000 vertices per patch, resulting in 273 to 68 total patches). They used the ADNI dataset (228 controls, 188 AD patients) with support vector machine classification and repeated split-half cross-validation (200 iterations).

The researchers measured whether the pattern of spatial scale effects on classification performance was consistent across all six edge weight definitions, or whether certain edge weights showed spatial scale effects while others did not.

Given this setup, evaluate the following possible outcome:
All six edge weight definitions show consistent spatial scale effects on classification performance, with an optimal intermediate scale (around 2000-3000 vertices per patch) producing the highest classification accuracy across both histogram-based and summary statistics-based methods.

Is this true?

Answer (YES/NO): NO